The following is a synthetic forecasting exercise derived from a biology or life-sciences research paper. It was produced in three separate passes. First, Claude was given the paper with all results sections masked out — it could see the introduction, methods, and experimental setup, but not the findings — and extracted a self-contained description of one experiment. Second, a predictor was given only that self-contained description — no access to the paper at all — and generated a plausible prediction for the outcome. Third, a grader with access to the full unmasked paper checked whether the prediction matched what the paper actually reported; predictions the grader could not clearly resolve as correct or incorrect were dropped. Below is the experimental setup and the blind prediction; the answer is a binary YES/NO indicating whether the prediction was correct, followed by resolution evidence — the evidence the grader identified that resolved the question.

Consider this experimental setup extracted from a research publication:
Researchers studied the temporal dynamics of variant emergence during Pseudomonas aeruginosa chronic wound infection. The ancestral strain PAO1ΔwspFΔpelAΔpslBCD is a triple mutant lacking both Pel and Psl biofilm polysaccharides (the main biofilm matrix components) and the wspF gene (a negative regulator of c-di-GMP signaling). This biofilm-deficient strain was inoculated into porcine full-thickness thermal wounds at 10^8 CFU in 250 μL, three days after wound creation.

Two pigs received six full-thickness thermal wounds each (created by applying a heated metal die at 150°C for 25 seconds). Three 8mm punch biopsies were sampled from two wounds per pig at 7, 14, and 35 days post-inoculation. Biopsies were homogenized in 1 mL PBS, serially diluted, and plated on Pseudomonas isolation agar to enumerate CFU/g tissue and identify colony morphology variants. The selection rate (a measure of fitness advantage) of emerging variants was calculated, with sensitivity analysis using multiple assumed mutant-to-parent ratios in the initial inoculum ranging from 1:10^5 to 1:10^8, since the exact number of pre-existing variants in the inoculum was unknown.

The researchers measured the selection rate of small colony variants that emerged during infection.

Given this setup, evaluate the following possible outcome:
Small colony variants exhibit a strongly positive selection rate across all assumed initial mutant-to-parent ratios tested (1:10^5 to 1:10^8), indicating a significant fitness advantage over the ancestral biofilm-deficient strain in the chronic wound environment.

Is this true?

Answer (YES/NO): YES